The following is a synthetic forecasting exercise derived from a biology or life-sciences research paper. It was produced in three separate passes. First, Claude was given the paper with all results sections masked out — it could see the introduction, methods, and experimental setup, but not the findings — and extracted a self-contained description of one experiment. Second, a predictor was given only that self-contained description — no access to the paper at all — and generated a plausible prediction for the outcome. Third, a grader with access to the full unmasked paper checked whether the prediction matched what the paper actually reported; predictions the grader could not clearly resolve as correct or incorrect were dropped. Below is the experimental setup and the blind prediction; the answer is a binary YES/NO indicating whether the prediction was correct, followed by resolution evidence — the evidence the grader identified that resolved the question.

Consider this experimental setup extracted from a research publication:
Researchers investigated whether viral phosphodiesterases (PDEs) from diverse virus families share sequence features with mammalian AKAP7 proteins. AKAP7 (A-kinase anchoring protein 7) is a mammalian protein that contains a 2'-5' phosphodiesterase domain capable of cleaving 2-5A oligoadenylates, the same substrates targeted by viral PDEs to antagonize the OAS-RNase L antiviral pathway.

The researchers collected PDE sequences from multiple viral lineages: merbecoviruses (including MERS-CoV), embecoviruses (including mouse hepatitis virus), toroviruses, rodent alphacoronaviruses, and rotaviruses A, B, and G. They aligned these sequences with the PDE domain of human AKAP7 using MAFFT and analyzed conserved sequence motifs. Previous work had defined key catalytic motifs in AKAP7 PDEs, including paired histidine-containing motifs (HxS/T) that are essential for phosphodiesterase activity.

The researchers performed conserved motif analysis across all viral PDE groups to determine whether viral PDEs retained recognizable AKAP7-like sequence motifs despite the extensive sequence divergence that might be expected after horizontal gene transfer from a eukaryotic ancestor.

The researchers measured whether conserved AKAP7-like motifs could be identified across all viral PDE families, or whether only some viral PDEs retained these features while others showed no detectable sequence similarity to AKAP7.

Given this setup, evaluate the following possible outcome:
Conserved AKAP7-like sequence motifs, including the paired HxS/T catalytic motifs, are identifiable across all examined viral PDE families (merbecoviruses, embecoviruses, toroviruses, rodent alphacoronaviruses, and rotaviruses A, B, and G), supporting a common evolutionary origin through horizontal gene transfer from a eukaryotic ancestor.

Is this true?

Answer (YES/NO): YES